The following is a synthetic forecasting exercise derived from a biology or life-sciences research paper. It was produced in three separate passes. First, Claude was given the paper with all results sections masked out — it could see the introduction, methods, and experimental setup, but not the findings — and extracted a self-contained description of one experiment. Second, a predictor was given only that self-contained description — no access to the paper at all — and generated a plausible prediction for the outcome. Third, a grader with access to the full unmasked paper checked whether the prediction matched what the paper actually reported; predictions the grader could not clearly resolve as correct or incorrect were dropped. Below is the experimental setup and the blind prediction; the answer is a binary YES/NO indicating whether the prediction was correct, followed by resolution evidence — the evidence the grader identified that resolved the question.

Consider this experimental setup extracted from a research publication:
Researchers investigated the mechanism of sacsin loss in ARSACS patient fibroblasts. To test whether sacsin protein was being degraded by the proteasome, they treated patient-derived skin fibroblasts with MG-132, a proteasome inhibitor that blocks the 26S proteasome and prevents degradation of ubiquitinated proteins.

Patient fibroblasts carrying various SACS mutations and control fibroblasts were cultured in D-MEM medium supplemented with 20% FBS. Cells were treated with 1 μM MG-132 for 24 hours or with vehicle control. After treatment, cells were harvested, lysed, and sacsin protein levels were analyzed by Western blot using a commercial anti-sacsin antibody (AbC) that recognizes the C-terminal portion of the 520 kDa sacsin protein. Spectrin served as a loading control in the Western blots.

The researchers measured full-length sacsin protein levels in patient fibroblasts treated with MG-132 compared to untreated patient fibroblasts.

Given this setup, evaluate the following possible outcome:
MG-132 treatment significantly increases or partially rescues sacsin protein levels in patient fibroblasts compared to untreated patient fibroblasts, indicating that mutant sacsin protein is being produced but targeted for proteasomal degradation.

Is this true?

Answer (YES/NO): NO